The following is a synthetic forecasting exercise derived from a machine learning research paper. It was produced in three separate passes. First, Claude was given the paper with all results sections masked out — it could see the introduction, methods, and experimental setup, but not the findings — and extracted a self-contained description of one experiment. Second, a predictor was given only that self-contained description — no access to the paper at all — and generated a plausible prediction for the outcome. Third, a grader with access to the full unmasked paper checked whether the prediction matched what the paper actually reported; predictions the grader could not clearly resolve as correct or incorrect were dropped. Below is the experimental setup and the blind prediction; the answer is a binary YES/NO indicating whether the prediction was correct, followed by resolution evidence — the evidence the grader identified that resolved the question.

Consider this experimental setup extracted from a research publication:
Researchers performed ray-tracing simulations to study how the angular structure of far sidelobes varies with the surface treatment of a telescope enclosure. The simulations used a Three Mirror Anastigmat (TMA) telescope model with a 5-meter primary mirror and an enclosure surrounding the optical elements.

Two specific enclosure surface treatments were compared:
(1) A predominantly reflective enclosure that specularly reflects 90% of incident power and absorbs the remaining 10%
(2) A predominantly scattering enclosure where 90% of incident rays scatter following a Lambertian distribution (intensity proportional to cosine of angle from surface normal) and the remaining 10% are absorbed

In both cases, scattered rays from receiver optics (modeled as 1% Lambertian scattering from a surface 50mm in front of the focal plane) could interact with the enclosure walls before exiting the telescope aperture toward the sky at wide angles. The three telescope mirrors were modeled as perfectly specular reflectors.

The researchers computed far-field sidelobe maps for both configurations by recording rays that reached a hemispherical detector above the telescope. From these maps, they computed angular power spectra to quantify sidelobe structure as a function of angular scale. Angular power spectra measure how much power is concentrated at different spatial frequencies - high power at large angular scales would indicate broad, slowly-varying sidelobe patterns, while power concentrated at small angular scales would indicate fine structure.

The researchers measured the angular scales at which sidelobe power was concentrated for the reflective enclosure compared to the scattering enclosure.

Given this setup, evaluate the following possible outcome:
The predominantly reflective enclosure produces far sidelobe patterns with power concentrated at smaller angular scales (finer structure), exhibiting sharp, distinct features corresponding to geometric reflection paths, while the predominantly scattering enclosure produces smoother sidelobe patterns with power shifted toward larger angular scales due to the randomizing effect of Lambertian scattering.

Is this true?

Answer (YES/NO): YES